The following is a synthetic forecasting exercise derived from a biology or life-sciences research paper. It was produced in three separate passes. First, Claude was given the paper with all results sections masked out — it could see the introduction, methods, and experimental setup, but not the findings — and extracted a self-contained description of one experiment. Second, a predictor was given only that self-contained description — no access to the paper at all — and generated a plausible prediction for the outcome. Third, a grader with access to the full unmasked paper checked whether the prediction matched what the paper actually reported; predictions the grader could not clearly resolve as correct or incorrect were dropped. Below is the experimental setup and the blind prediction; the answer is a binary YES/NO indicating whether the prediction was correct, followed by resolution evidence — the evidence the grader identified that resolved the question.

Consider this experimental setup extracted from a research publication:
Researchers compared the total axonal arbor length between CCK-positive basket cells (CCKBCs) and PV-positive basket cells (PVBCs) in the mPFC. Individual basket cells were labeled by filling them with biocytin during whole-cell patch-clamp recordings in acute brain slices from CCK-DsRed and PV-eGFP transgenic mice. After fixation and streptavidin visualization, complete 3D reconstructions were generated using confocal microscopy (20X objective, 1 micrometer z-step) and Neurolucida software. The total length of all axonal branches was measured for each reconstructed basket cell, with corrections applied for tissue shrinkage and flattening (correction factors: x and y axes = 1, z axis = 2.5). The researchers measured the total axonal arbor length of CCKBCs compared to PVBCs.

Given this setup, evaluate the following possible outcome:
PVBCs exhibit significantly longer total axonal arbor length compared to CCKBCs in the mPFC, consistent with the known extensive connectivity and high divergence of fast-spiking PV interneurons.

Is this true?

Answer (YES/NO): NO